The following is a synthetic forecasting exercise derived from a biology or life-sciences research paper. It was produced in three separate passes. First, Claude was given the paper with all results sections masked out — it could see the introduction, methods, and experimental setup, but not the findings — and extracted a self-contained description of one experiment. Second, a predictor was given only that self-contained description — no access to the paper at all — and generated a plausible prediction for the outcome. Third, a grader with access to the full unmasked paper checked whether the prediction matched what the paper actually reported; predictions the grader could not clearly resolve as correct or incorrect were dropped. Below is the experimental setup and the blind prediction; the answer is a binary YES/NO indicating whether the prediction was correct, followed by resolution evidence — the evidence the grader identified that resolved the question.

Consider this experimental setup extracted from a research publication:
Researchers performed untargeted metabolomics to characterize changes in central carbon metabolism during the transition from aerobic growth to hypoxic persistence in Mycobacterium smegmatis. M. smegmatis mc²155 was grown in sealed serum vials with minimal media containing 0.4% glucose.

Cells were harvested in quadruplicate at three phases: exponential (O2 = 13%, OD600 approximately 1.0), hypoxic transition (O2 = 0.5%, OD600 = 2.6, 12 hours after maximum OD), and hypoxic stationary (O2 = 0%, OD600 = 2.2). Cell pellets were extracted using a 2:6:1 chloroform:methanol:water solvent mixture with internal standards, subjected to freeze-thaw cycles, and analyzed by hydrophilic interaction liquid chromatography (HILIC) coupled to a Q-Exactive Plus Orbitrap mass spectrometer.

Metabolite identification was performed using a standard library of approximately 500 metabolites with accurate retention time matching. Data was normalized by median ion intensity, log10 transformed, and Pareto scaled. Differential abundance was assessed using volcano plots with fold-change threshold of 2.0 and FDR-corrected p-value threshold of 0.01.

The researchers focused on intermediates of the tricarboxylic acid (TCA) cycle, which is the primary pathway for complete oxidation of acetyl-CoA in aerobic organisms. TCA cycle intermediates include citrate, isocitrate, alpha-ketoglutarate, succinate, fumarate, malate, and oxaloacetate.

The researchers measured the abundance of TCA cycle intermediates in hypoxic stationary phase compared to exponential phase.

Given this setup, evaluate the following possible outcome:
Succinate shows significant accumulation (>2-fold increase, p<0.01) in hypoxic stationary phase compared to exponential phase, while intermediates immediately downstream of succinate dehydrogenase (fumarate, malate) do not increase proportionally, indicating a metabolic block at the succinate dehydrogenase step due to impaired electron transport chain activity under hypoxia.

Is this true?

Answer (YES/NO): NO